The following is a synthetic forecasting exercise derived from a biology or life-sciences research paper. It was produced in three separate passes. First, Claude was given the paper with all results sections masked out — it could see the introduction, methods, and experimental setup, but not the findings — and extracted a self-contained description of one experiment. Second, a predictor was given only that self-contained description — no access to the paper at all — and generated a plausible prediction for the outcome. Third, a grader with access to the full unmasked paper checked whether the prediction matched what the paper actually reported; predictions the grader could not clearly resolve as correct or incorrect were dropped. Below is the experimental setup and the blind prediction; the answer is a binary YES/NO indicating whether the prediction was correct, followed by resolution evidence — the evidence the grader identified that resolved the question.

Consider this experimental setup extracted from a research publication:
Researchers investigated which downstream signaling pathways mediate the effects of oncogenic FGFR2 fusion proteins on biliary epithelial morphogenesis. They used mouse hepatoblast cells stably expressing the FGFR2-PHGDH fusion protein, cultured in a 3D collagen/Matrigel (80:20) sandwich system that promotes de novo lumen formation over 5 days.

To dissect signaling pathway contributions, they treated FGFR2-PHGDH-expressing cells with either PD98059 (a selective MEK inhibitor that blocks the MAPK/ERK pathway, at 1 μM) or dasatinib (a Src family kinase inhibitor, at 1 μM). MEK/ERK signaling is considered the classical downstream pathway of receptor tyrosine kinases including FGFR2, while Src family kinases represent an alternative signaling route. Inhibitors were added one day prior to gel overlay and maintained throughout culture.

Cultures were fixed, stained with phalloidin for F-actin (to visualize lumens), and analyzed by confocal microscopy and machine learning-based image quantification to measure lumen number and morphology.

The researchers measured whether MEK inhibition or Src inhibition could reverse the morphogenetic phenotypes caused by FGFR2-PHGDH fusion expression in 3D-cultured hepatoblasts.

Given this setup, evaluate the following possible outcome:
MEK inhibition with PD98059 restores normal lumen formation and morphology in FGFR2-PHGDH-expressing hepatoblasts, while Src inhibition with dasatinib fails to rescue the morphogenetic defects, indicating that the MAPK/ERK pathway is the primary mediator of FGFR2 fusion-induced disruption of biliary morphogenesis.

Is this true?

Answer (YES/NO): NO